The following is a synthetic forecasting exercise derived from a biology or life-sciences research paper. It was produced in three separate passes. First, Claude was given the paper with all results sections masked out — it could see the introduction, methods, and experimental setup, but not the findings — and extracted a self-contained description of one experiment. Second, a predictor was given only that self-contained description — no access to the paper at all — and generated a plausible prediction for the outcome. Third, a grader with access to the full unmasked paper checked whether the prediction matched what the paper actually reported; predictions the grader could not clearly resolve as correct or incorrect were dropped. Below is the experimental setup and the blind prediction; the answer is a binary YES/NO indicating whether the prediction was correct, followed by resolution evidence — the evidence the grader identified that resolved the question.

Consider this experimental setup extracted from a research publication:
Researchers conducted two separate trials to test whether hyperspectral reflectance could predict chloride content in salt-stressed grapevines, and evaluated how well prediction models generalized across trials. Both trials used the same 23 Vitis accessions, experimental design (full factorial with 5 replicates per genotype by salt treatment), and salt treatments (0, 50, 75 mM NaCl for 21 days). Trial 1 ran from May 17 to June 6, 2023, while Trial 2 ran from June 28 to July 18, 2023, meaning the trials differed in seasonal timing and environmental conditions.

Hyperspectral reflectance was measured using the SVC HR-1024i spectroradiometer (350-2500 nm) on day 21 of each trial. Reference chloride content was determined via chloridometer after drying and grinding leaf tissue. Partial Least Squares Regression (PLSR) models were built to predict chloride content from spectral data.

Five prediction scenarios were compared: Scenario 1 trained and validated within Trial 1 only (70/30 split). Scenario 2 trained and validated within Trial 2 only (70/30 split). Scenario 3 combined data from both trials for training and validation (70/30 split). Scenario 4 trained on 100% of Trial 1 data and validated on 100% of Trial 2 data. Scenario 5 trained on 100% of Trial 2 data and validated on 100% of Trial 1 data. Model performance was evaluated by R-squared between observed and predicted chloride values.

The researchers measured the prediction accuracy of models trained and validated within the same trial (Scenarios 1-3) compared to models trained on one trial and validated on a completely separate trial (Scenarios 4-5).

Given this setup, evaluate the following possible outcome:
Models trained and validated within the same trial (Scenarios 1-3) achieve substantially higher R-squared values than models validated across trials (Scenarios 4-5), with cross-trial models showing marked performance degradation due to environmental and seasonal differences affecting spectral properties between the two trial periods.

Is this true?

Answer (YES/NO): NO